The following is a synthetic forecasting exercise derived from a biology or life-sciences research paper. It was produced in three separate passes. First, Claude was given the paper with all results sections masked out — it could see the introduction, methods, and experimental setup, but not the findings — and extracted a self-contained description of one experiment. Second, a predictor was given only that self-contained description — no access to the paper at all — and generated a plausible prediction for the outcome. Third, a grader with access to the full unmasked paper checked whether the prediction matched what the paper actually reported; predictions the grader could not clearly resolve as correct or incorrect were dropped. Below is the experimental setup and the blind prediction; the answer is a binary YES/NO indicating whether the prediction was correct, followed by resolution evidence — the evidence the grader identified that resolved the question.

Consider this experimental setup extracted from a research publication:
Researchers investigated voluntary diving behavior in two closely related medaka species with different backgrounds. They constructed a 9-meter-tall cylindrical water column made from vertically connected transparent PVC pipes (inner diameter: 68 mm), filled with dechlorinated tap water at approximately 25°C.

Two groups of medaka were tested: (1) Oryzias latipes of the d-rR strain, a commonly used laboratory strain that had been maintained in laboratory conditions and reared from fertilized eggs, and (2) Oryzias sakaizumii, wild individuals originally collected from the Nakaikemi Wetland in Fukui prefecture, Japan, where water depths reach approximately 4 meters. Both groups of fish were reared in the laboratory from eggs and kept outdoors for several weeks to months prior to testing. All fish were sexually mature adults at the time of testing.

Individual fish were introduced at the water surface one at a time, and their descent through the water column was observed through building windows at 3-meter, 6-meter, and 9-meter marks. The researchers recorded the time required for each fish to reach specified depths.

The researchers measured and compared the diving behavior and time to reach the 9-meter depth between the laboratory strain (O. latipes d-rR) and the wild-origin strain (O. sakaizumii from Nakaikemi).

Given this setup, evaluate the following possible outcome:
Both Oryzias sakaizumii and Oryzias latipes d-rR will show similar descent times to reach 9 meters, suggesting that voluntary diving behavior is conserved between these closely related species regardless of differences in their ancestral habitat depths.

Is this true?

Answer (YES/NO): YES